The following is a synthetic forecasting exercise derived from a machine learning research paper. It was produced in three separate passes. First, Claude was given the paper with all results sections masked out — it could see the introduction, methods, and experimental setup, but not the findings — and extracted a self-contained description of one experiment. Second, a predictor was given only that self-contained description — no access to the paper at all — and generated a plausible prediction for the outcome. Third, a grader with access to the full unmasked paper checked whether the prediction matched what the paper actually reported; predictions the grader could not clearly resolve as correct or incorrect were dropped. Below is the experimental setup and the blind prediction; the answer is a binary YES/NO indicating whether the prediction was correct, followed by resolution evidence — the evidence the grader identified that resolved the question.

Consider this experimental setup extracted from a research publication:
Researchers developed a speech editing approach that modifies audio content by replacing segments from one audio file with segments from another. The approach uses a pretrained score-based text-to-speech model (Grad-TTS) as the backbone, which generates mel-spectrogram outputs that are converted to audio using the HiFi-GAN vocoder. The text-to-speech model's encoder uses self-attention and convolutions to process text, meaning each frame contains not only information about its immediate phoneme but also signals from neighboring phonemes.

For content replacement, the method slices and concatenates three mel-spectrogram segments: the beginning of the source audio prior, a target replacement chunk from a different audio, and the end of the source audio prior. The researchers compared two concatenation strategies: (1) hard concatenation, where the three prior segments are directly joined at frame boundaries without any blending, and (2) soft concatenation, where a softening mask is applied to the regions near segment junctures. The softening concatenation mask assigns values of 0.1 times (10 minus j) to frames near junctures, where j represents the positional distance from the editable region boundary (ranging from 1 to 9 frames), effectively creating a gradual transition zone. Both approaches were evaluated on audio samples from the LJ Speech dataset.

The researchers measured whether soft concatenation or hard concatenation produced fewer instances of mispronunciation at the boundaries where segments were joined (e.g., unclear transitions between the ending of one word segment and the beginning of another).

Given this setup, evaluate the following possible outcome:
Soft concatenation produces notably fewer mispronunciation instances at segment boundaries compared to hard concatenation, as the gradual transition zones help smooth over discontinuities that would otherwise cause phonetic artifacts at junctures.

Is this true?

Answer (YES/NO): YES